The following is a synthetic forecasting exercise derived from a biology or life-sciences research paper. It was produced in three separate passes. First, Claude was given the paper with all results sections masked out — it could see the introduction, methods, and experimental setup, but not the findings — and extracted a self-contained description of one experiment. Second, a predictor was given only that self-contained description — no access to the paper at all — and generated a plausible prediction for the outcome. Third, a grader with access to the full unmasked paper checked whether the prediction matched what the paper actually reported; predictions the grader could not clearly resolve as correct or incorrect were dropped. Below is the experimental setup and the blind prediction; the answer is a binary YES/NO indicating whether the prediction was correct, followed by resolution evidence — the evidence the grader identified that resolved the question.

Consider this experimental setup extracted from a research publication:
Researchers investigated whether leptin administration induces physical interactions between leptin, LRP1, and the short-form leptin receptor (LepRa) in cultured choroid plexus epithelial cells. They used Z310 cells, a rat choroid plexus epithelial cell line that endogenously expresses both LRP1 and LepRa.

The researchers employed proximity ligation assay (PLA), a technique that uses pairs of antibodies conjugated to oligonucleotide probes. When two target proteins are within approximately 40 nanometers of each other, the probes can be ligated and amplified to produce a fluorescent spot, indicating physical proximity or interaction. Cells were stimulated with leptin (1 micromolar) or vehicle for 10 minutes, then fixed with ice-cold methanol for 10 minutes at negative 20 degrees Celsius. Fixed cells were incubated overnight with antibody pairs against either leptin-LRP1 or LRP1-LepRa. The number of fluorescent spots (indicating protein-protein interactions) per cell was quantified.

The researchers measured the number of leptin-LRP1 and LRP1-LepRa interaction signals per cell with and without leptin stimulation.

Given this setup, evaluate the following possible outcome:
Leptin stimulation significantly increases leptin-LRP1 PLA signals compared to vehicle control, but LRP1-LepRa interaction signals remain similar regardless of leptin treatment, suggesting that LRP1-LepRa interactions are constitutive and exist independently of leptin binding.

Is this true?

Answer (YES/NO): NO